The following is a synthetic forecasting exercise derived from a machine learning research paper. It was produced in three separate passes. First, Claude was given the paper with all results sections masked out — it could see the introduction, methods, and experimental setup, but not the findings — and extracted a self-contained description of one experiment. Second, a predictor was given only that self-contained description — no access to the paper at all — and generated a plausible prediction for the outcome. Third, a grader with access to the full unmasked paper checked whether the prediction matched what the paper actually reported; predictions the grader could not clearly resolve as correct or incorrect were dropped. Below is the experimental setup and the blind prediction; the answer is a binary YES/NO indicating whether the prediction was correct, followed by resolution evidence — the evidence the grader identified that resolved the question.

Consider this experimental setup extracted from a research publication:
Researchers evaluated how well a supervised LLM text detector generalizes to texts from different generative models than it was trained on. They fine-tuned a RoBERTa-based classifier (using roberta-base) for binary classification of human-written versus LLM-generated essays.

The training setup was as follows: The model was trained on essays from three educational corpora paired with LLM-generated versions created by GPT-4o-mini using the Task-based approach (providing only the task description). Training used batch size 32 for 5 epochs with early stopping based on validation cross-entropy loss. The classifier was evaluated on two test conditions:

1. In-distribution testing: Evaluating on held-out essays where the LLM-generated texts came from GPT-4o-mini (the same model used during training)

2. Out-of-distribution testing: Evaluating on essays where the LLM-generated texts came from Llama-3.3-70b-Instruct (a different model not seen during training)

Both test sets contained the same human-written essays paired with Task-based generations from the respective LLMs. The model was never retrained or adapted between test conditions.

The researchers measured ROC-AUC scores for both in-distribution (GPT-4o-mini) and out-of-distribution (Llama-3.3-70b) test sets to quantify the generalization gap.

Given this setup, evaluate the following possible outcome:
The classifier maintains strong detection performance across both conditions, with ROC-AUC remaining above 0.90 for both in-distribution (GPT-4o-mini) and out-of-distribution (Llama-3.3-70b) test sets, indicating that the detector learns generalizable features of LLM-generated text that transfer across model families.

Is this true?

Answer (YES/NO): NO